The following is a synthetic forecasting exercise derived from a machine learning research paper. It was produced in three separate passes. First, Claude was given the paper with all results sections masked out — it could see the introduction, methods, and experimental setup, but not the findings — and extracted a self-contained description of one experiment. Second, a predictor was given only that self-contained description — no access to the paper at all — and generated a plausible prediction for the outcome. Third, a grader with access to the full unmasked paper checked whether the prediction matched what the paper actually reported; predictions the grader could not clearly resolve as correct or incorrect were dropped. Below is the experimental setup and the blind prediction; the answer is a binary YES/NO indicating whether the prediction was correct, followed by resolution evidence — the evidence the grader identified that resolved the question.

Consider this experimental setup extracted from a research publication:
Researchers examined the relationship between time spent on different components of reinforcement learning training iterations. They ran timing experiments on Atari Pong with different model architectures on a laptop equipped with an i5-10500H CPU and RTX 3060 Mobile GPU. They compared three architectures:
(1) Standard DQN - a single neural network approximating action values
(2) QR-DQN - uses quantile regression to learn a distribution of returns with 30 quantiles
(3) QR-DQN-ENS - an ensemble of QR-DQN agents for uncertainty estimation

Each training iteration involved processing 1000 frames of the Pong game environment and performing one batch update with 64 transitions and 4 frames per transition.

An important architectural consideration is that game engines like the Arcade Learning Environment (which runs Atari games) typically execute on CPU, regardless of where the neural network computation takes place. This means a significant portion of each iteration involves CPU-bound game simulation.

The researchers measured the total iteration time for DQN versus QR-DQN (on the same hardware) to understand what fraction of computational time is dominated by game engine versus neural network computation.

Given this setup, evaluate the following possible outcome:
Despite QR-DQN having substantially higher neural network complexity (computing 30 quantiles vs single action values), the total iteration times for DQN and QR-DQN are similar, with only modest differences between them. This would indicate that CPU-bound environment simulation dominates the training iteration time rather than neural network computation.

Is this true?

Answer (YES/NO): YES